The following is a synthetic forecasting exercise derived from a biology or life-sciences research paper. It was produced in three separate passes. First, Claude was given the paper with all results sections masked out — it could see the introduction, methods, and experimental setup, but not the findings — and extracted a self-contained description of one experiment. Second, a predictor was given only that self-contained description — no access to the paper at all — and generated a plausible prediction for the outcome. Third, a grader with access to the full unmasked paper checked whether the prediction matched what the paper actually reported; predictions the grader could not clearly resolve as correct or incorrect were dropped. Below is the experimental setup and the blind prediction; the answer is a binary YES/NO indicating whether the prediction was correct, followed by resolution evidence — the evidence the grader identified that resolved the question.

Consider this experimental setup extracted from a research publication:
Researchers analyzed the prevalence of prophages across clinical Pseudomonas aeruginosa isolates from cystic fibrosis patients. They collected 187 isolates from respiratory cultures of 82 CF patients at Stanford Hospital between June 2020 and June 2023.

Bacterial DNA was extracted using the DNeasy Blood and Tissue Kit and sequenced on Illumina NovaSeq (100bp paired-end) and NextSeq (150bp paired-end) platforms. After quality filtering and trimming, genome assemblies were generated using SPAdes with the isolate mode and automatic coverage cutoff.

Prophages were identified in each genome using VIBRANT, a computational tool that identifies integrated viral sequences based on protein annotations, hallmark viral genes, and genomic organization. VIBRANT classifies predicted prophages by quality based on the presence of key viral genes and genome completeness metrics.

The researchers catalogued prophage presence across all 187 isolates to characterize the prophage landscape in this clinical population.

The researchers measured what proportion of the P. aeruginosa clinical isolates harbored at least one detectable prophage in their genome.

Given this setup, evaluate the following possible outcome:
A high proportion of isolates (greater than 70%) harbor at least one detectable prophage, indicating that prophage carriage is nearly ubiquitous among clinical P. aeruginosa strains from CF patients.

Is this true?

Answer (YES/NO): YES